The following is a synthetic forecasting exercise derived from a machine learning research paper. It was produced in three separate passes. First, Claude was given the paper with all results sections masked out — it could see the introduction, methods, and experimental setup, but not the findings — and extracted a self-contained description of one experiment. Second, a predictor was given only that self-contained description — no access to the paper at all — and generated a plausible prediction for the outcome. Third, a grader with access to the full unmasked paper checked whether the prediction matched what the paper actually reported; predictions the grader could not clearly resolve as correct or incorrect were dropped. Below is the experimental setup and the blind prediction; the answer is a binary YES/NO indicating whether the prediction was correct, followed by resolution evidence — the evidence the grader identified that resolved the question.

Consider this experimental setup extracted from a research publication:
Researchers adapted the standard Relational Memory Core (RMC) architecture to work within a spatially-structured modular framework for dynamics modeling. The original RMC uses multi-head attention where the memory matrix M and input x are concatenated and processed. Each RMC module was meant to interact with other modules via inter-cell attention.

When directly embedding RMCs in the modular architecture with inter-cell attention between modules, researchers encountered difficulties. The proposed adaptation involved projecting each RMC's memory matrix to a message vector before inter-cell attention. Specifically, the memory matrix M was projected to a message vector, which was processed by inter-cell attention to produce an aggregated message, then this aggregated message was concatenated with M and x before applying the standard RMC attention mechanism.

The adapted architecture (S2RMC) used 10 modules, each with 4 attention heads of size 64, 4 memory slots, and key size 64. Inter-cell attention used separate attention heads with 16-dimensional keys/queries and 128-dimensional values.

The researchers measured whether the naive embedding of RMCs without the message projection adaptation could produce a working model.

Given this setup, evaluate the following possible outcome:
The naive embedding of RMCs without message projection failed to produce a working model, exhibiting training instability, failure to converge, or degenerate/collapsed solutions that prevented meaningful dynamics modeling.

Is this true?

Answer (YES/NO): YES